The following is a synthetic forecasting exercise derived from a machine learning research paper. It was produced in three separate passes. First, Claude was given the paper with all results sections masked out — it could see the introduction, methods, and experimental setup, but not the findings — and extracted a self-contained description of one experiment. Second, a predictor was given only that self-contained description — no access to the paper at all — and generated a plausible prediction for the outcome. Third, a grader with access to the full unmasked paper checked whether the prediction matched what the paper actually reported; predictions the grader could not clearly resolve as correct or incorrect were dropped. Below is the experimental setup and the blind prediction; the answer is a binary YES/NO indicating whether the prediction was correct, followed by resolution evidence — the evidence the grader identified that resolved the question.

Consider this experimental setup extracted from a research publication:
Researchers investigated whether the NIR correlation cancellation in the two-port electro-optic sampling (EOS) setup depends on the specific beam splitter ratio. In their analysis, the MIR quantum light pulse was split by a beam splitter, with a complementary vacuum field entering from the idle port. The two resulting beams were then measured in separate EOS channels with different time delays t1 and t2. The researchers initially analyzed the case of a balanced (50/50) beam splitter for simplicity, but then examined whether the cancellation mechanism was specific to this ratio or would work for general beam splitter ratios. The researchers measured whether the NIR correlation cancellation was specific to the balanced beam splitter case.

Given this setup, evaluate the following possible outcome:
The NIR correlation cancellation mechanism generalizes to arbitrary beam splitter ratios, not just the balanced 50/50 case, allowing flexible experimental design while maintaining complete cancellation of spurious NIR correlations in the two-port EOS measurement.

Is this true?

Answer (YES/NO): YES